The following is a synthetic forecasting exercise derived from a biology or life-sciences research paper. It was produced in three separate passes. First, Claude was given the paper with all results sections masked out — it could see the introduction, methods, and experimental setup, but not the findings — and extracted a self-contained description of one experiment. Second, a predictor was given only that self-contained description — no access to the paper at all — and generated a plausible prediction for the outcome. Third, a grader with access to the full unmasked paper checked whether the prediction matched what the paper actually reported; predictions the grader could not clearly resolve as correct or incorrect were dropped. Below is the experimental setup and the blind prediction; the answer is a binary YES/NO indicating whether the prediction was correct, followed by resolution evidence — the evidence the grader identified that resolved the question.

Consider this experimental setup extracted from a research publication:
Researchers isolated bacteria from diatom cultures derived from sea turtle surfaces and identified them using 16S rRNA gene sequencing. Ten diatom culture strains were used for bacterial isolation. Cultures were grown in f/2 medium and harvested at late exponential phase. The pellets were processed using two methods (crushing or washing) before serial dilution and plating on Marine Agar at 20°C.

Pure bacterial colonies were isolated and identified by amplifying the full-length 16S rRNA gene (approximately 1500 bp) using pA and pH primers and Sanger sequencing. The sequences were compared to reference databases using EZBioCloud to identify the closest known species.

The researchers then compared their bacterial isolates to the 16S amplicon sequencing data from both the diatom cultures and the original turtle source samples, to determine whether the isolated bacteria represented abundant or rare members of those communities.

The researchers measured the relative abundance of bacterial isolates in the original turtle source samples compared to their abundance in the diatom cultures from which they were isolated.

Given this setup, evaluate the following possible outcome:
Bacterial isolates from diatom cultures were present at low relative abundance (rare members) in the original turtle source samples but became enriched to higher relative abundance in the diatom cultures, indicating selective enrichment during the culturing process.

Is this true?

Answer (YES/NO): YES